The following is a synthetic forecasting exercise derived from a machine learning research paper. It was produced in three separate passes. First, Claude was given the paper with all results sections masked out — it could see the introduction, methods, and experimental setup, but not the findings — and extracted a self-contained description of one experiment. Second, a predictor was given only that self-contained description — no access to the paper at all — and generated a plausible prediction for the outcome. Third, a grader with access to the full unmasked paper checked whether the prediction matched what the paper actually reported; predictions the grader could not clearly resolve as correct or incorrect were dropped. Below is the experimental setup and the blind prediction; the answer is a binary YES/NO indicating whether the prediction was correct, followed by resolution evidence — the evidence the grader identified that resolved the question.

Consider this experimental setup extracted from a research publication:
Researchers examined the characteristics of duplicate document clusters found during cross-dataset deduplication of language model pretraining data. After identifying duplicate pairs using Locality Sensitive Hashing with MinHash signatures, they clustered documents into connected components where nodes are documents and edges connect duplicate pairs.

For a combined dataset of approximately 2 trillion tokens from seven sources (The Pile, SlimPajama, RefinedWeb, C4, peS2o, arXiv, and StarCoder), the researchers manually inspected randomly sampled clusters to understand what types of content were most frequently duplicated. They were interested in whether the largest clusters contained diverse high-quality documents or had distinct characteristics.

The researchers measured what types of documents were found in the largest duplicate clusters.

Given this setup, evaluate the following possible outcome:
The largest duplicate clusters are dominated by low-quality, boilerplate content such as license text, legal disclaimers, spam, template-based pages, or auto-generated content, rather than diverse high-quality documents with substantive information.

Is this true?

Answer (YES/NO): YES